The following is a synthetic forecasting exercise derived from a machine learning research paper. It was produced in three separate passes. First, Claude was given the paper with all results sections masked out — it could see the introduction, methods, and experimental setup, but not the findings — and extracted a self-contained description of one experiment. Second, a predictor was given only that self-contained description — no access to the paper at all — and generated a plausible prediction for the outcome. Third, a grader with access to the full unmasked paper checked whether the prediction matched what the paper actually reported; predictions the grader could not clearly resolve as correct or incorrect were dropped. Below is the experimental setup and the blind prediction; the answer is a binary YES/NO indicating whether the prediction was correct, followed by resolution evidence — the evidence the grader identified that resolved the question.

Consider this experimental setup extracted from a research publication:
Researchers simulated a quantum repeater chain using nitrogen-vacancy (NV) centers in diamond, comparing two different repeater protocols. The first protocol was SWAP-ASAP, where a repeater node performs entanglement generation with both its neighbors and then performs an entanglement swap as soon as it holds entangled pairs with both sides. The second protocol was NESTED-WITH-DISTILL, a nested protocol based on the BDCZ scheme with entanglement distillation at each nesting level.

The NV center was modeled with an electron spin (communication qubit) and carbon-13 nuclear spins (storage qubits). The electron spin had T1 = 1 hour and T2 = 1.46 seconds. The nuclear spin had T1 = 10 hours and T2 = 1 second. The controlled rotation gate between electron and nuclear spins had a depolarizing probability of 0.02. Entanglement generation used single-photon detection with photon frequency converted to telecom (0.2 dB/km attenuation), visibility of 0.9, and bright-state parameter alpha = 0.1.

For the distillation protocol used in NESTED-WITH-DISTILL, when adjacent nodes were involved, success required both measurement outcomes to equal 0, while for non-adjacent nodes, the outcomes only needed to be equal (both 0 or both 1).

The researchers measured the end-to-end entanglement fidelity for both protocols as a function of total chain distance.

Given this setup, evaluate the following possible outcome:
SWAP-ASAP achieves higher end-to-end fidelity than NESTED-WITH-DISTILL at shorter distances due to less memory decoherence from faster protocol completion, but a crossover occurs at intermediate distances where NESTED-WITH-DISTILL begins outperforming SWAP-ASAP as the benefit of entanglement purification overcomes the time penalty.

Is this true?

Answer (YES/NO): NO